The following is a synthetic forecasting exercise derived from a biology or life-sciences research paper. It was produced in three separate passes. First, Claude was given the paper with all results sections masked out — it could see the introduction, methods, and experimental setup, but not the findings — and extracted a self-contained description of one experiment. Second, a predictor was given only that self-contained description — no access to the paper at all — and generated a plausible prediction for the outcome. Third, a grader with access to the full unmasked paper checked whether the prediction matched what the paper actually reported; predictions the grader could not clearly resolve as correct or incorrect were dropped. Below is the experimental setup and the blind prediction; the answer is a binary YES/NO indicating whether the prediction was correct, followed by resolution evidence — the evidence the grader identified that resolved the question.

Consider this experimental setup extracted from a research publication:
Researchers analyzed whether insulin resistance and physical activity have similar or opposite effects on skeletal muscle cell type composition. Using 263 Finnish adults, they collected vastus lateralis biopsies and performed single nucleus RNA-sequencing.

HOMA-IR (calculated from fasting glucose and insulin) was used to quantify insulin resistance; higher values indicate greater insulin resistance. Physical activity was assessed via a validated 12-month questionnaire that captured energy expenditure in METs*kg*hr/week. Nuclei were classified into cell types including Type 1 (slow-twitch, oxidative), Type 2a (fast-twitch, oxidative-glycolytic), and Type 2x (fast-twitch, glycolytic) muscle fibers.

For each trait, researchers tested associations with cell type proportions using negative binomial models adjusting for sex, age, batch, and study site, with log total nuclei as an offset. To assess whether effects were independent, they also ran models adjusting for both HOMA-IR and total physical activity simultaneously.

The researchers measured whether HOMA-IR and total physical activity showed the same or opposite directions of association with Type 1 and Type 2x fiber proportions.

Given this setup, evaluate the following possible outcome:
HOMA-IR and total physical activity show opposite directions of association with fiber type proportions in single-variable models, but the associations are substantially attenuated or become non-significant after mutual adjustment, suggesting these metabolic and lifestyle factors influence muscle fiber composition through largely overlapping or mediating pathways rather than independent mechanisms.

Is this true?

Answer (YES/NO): NO